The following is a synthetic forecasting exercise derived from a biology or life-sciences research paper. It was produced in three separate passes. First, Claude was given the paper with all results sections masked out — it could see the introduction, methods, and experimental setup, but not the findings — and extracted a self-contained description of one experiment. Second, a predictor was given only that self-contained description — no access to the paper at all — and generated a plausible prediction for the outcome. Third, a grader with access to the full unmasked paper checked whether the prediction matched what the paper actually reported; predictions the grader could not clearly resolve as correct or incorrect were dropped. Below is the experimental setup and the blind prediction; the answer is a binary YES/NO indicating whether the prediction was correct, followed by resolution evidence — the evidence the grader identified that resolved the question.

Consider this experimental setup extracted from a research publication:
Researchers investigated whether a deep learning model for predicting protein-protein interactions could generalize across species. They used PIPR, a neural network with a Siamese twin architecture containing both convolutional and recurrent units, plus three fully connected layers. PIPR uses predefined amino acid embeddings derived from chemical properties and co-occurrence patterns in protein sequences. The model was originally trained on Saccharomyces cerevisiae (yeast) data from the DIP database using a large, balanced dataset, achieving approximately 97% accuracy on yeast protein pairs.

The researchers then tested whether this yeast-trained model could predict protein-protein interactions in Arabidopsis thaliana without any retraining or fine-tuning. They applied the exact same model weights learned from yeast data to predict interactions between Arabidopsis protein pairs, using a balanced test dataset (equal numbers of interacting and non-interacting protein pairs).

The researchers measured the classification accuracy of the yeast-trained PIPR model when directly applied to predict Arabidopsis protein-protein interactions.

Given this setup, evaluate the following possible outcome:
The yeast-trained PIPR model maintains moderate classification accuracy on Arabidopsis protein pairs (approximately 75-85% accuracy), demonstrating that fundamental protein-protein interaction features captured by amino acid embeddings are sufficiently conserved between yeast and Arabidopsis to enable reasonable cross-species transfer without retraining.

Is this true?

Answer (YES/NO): NO